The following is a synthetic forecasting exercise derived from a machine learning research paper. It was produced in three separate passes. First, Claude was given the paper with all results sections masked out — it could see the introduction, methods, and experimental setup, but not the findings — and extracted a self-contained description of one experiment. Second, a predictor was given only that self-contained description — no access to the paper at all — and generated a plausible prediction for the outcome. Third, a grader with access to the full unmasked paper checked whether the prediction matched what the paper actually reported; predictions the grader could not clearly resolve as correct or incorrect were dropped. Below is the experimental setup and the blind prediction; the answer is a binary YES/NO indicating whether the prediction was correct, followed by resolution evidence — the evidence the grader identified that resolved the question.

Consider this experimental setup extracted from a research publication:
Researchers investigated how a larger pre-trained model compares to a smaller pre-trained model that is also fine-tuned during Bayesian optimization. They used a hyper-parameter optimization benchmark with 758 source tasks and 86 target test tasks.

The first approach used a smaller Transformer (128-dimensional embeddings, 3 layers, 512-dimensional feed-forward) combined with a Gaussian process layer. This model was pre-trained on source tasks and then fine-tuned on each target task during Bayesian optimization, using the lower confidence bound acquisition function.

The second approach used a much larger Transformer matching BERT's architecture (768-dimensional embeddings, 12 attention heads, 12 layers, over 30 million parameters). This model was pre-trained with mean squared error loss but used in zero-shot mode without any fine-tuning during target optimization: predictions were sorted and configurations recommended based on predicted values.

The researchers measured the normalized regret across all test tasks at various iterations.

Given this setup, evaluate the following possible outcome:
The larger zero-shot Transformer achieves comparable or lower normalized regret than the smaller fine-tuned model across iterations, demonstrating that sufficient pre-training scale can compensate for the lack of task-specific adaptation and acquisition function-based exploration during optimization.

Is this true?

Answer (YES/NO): YES